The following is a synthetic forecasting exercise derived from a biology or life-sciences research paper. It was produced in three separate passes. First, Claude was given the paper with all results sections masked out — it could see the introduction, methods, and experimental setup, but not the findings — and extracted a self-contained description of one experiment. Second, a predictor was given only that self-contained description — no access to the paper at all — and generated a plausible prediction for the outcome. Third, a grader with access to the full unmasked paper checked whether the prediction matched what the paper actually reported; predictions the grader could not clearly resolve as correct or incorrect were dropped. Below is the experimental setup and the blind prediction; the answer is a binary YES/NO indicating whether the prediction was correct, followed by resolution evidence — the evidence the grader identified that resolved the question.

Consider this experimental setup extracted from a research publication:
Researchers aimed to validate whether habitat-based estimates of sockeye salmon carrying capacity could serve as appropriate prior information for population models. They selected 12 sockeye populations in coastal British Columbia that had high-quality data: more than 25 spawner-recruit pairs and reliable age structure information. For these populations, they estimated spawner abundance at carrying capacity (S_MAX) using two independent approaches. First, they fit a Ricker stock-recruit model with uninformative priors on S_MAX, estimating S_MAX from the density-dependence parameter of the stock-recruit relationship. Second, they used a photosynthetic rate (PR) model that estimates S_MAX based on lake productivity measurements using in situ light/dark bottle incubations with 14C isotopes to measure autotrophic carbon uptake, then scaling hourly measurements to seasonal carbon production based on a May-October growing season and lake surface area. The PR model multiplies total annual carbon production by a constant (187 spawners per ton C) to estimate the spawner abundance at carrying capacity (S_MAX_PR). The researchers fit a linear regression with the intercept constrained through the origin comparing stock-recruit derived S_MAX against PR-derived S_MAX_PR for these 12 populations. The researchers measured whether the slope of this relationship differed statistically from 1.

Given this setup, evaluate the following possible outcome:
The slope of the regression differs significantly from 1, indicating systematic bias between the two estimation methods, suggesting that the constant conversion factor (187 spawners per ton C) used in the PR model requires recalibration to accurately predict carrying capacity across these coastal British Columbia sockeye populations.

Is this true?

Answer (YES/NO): NO